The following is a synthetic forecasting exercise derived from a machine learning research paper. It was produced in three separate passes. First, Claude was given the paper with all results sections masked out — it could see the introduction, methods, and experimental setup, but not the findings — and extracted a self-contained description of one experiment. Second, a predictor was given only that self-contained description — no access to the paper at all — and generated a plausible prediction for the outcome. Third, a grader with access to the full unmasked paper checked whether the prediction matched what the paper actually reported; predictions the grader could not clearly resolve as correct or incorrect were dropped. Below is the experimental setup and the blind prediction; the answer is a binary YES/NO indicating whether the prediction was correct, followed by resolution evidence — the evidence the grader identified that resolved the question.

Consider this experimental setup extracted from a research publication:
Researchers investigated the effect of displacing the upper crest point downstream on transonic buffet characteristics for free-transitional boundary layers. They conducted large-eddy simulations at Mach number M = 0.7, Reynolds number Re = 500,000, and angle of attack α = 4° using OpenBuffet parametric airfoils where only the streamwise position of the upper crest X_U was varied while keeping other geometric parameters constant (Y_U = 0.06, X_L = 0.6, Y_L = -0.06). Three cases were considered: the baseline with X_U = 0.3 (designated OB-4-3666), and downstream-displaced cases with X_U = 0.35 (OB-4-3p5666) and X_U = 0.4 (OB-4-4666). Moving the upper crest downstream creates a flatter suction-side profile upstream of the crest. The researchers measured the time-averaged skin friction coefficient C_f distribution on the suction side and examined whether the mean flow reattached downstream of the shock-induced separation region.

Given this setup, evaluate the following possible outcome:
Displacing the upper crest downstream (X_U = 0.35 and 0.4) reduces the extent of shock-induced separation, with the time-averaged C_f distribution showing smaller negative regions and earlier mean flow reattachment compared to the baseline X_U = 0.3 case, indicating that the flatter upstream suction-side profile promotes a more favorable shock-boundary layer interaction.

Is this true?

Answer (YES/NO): NO